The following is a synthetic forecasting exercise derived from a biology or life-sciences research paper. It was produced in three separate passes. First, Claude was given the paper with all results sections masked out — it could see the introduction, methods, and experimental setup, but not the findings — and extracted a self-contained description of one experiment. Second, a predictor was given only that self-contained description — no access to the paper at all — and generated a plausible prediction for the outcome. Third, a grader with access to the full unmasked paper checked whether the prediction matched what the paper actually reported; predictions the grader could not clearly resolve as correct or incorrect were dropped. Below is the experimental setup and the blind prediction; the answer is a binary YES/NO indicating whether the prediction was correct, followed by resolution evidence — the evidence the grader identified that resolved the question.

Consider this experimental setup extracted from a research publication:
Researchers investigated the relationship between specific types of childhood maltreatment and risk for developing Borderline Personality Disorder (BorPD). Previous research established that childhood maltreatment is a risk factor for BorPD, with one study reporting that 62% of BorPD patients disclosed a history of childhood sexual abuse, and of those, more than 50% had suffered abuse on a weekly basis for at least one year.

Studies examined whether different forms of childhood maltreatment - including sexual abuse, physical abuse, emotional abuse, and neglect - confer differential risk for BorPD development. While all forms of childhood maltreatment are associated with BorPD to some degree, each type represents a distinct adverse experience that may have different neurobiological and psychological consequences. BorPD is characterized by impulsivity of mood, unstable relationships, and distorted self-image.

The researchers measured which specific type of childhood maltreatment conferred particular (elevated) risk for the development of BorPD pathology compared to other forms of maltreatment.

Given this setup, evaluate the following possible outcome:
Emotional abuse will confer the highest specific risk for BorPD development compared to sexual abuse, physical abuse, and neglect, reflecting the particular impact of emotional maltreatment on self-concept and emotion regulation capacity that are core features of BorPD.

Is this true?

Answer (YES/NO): YES